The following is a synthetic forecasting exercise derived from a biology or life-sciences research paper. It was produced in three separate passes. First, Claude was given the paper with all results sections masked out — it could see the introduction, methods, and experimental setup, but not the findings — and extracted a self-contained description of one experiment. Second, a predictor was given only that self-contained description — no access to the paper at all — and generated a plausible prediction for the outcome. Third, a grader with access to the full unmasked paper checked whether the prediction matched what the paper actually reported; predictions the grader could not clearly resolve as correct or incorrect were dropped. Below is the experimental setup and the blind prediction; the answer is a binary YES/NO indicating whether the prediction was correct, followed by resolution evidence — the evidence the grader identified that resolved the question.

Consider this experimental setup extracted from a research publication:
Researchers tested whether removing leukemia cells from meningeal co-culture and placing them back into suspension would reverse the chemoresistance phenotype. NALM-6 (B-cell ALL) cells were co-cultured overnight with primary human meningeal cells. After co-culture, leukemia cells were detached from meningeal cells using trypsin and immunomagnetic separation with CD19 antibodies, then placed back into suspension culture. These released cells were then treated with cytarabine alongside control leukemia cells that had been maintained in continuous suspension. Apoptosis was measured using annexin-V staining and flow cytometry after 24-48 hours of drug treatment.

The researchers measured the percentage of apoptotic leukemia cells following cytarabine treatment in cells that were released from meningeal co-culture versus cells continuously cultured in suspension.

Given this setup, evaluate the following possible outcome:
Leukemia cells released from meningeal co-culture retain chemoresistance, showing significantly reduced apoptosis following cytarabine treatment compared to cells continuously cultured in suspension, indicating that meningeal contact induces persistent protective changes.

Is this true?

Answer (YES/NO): NO